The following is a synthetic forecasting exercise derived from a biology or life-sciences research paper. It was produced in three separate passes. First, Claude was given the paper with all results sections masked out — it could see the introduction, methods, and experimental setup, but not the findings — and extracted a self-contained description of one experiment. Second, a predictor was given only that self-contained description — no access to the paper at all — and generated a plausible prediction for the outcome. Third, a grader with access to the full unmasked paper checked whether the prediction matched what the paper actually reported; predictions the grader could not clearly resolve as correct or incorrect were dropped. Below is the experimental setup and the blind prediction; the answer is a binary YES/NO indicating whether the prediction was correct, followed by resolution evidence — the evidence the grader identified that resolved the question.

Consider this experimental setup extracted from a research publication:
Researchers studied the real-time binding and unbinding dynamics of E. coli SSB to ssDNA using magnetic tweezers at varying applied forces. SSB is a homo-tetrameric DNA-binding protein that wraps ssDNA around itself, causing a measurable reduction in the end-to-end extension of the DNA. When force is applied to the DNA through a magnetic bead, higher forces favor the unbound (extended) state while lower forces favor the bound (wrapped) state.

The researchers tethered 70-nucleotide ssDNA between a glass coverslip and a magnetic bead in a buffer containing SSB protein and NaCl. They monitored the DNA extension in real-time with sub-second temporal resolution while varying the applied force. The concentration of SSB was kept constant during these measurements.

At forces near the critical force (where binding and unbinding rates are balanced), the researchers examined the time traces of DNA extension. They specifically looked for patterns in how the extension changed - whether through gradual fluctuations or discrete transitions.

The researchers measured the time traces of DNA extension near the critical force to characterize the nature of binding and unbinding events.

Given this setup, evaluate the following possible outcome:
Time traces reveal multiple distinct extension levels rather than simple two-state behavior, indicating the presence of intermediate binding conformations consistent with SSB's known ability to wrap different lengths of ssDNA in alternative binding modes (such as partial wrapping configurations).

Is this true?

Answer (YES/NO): NO